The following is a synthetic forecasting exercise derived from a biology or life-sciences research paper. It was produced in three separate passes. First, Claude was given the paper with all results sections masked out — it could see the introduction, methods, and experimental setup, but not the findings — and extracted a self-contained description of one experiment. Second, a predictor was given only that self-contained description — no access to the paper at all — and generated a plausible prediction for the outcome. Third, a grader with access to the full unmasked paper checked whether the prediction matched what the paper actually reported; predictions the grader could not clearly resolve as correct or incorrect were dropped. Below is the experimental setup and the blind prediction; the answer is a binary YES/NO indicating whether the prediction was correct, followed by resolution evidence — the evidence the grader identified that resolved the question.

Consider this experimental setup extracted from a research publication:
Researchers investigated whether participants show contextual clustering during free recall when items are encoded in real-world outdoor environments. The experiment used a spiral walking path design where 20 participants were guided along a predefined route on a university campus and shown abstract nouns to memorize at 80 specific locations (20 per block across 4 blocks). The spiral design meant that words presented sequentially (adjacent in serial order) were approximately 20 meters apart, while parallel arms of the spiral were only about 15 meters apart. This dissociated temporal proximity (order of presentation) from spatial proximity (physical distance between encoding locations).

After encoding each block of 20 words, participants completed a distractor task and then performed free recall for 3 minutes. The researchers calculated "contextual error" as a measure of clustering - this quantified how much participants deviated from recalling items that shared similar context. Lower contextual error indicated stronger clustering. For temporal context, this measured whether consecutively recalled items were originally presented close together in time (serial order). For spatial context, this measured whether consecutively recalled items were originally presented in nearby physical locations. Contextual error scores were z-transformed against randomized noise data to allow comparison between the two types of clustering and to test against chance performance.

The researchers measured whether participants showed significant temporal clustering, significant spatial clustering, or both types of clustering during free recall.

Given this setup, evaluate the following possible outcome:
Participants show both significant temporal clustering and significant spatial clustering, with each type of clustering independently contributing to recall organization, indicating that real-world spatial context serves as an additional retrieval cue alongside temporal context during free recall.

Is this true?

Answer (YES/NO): YES